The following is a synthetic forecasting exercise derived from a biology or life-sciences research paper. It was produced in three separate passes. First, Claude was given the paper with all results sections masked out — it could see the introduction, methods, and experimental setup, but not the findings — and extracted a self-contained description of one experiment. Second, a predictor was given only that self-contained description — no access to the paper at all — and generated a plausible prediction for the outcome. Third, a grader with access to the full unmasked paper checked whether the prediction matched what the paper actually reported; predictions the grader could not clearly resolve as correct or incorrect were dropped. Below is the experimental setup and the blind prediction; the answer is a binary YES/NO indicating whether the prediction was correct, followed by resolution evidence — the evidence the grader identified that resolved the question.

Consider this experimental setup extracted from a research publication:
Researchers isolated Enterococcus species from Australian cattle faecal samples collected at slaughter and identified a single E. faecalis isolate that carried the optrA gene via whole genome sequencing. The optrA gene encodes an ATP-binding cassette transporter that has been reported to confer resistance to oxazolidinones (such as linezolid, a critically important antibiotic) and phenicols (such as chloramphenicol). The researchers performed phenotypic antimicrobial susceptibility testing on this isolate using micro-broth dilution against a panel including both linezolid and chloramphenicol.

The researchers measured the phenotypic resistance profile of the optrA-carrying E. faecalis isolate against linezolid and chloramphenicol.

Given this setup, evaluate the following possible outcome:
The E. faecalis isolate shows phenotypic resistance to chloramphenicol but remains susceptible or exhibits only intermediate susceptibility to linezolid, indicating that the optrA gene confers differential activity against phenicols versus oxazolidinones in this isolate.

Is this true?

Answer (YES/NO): YES